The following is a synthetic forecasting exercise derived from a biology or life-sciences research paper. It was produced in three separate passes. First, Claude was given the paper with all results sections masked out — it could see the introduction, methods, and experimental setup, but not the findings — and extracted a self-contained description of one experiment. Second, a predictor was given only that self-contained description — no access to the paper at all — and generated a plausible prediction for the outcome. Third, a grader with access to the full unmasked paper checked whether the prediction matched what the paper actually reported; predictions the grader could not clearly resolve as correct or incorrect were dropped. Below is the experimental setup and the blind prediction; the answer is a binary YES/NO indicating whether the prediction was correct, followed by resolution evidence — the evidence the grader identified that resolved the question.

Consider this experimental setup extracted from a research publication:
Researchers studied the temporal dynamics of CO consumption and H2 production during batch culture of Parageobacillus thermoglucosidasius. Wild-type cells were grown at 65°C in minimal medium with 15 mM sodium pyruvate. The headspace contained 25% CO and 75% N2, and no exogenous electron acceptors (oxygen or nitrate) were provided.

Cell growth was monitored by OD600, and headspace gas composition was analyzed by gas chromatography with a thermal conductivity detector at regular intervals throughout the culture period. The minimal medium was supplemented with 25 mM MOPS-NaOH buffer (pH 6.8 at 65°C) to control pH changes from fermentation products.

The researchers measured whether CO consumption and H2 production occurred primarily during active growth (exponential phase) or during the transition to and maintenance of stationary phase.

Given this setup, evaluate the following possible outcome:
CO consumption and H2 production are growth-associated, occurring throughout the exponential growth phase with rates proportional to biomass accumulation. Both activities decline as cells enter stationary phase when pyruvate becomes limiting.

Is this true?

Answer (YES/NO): NO